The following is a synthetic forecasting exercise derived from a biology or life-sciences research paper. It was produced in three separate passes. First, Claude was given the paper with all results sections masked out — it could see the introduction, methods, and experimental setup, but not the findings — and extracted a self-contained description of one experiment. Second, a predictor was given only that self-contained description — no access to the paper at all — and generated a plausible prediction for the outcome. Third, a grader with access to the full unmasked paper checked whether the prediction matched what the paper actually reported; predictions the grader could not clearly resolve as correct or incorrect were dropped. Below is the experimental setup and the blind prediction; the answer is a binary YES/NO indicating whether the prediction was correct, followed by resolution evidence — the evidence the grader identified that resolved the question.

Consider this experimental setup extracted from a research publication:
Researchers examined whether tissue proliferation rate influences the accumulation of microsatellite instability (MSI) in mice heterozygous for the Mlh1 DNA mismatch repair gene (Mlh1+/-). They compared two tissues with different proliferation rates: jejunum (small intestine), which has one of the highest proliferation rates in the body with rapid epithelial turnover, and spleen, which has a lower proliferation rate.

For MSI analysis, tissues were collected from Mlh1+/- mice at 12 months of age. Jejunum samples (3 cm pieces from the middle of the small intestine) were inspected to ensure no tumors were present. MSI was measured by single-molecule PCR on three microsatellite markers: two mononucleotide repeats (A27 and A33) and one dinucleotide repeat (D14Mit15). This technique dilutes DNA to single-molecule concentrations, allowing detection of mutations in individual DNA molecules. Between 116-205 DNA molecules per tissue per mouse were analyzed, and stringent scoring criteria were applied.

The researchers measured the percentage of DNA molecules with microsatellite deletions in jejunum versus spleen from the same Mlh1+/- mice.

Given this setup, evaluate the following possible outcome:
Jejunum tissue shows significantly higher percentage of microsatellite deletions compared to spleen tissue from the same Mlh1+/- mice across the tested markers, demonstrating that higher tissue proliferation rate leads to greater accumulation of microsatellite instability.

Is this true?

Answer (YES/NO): NO